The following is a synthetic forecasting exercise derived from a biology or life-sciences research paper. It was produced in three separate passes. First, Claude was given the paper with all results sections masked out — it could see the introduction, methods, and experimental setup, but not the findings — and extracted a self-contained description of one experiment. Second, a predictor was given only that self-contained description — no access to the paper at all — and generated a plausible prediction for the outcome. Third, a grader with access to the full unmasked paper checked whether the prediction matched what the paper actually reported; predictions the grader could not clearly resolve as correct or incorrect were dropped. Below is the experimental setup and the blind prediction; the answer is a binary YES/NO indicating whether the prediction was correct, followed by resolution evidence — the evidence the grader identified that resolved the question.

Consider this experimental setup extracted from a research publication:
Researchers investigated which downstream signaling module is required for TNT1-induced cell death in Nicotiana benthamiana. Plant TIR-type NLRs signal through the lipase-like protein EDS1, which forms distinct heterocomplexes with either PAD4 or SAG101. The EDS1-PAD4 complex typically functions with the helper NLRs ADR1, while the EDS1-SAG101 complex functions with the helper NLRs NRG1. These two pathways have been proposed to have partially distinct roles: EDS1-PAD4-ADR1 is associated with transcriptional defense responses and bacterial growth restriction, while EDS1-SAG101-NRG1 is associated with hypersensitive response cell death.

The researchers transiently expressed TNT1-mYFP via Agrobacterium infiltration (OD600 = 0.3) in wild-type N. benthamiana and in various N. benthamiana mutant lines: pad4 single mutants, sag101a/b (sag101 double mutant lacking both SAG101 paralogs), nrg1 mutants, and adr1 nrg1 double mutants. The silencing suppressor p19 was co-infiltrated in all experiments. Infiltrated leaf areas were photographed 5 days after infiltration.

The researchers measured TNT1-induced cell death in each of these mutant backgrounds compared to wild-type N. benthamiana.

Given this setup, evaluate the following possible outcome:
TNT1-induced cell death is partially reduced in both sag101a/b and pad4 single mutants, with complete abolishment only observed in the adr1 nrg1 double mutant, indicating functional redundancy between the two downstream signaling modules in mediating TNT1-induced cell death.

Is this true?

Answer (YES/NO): NO